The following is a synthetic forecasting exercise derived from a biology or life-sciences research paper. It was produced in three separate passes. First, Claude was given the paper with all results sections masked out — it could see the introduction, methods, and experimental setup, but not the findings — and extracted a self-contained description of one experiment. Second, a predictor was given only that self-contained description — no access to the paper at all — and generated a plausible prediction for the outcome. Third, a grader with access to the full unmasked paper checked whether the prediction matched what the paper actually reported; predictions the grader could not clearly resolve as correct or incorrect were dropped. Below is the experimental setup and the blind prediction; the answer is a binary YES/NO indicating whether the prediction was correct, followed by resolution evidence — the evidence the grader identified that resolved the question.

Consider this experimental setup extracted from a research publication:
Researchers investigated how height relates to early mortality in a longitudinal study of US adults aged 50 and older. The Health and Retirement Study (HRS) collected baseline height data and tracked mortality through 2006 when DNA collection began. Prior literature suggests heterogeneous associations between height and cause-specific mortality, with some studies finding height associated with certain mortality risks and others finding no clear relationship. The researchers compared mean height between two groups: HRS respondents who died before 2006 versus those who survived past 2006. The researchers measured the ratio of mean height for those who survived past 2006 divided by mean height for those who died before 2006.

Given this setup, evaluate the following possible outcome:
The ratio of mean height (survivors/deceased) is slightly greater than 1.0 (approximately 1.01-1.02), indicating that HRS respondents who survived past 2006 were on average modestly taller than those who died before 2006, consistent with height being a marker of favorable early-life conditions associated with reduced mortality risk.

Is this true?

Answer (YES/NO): NO